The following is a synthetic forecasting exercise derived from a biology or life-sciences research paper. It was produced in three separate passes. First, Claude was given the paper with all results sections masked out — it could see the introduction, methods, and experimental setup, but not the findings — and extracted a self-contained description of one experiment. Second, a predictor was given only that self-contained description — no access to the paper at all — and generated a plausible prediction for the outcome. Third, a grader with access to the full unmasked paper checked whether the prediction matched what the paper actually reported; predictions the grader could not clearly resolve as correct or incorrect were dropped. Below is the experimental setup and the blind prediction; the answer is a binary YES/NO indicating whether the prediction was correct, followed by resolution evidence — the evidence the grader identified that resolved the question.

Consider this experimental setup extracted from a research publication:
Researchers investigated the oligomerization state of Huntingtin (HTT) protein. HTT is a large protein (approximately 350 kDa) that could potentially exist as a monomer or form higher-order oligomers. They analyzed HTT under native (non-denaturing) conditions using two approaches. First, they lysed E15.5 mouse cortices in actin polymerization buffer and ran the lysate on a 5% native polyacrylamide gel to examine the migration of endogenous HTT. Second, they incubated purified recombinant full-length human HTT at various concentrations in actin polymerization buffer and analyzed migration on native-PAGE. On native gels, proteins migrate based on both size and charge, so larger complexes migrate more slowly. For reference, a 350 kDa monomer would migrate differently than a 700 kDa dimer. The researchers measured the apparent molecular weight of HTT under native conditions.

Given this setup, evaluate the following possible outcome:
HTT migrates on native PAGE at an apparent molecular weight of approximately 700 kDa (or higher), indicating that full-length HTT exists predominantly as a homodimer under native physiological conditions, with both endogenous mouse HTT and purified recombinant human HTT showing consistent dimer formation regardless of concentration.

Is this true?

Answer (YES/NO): NO